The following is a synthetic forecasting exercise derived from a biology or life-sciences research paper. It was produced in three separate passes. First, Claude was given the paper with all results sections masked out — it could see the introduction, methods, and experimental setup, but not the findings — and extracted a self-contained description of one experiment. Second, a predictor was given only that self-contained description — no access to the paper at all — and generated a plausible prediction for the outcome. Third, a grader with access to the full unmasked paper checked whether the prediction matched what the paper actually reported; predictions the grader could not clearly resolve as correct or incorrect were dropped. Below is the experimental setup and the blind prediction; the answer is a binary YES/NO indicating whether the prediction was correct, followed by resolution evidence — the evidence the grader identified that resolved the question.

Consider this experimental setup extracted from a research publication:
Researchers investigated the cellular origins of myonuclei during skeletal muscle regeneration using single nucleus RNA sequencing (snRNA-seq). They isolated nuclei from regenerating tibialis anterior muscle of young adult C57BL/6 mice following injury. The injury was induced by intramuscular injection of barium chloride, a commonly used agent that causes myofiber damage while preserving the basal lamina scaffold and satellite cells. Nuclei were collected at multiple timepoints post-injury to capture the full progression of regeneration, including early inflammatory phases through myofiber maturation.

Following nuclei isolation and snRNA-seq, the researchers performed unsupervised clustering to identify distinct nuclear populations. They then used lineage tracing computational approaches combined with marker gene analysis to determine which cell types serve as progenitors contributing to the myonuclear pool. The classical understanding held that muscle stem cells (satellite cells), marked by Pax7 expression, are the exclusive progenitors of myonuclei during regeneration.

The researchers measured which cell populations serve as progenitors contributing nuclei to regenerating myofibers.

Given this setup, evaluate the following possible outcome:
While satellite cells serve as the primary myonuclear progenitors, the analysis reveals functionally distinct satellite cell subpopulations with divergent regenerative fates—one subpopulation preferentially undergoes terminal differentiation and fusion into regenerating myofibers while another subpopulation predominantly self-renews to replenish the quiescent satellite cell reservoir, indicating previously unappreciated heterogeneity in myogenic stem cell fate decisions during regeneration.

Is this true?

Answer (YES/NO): NO